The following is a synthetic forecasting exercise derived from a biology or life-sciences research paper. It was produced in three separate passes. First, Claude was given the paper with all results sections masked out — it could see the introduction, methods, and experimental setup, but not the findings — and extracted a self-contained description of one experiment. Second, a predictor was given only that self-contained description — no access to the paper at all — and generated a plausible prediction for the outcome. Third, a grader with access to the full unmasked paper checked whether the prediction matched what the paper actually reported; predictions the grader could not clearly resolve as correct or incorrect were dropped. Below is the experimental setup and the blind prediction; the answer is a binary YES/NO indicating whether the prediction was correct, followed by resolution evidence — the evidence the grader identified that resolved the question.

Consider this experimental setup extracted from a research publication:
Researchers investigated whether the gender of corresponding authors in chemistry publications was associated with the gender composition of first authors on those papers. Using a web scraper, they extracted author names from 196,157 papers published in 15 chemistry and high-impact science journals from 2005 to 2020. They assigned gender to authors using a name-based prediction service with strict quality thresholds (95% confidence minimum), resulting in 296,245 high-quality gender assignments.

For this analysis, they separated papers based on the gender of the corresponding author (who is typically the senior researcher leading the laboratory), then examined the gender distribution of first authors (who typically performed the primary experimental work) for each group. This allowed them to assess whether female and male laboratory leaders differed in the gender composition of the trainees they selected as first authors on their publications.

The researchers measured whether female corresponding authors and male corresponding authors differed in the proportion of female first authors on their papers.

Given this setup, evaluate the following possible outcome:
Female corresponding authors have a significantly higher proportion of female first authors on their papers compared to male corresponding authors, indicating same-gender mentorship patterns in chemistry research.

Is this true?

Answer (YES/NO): NO